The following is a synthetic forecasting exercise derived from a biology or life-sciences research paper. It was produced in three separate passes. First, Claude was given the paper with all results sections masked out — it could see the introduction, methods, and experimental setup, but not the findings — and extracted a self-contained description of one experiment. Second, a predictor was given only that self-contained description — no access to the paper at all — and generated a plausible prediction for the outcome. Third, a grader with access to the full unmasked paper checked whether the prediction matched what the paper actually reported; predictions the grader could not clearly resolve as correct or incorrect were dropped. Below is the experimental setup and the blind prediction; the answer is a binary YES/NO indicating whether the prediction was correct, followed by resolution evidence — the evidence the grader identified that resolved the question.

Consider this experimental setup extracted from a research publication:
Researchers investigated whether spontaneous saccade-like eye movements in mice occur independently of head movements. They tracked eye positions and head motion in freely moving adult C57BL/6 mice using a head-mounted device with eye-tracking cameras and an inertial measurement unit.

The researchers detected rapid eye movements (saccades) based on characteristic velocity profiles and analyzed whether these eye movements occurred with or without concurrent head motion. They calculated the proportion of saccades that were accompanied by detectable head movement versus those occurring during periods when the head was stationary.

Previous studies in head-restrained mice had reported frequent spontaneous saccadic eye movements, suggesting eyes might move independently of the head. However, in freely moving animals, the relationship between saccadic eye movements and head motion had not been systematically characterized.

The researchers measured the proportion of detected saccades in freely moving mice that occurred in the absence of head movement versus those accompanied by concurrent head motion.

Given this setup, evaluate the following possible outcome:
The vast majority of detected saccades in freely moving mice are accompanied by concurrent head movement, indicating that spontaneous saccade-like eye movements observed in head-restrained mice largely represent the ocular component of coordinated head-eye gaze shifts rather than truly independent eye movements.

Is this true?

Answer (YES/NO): YES